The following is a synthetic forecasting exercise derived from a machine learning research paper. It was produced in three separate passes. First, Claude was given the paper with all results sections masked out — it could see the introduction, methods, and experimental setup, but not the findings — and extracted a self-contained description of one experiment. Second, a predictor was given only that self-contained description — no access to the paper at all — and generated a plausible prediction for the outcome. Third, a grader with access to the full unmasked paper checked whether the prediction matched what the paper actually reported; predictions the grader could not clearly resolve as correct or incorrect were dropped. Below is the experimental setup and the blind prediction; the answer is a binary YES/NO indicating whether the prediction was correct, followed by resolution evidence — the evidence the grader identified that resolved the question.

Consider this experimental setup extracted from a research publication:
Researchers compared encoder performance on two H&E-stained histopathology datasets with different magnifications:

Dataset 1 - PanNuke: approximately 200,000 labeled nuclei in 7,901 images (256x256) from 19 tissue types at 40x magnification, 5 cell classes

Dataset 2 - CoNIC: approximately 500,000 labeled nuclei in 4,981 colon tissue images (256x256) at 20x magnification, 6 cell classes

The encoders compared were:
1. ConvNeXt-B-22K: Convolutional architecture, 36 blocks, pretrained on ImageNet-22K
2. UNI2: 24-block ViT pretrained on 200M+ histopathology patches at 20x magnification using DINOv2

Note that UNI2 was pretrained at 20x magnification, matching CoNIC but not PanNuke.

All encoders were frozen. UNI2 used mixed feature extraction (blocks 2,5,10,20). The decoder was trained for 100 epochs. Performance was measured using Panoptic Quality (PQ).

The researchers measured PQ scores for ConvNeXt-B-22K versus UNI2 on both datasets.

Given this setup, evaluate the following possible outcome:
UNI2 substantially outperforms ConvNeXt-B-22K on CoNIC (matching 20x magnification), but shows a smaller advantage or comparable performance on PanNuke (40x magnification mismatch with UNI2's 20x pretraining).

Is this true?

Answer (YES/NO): NO